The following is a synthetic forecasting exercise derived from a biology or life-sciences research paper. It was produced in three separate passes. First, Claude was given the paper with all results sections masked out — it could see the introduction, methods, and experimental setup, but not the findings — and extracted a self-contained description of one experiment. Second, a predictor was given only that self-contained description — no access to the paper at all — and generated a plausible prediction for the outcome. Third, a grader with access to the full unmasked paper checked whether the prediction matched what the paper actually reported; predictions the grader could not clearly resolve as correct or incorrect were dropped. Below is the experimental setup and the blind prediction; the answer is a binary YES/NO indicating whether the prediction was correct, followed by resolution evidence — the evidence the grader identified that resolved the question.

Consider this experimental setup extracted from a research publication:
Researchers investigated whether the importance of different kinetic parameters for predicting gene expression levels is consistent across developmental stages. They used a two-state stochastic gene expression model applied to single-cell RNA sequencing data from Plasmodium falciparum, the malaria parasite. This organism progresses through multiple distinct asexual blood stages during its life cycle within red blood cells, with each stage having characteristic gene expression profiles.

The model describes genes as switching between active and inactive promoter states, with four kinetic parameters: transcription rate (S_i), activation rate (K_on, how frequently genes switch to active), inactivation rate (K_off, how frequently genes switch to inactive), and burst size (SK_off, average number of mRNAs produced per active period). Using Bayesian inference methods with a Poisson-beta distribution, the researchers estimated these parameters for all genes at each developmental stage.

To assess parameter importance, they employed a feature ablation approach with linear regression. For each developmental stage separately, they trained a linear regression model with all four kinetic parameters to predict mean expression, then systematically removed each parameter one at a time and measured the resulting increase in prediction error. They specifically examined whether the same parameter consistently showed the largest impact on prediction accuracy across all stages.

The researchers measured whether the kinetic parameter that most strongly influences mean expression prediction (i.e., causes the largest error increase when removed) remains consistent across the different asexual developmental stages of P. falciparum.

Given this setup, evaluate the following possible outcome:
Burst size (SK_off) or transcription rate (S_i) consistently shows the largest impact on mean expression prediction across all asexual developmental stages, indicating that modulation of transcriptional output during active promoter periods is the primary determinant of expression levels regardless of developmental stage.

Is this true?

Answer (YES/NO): YES